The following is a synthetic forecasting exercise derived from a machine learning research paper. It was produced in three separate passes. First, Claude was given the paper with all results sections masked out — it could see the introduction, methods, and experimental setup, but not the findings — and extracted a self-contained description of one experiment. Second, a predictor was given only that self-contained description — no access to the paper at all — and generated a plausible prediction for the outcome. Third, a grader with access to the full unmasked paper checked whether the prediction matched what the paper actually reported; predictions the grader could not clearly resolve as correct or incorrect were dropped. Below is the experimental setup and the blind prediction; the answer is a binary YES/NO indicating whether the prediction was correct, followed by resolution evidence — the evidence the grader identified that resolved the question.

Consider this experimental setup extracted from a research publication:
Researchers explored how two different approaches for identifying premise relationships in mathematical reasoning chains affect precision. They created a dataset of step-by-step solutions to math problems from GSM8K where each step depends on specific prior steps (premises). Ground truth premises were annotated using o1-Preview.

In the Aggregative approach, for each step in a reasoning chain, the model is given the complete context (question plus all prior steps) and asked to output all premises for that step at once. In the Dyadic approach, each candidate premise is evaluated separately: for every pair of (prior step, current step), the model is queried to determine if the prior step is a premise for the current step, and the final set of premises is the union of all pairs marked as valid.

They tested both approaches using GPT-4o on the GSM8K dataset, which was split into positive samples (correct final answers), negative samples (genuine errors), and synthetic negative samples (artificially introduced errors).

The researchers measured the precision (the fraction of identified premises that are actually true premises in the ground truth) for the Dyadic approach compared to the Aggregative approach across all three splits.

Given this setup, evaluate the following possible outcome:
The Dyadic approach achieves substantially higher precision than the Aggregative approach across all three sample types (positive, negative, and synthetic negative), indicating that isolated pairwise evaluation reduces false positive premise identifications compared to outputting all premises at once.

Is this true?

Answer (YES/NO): NO